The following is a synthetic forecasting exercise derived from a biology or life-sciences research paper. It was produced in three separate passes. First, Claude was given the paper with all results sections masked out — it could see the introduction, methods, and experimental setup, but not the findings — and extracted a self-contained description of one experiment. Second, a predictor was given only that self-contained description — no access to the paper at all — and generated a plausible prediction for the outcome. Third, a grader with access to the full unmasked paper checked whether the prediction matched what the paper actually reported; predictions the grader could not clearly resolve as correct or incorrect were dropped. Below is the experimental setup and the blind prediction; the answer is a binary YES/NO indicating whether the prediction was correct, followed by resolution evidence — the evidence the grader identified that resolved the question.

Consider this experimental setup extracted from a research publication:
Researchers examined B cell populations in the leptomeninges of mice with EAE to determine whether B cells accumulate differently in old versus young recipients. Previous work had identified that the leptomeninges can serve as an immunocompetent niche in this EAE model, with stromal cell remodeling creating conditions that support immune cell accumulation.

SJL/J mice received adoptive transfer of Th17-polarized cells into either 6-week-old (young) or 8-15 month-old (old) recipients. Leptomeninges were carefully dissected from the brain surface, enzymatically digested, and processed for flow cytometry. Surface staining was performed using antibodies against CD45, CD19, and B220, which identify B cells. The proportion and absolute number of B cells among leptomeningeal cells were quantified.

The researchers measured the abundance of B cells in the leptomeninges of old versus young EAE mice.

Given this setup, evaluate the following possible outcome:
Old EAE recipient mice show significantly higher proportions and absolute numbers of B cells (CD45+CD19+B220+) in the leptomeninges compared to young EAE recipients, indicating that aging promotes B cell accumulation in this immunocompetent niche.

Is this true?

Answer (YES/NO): NO